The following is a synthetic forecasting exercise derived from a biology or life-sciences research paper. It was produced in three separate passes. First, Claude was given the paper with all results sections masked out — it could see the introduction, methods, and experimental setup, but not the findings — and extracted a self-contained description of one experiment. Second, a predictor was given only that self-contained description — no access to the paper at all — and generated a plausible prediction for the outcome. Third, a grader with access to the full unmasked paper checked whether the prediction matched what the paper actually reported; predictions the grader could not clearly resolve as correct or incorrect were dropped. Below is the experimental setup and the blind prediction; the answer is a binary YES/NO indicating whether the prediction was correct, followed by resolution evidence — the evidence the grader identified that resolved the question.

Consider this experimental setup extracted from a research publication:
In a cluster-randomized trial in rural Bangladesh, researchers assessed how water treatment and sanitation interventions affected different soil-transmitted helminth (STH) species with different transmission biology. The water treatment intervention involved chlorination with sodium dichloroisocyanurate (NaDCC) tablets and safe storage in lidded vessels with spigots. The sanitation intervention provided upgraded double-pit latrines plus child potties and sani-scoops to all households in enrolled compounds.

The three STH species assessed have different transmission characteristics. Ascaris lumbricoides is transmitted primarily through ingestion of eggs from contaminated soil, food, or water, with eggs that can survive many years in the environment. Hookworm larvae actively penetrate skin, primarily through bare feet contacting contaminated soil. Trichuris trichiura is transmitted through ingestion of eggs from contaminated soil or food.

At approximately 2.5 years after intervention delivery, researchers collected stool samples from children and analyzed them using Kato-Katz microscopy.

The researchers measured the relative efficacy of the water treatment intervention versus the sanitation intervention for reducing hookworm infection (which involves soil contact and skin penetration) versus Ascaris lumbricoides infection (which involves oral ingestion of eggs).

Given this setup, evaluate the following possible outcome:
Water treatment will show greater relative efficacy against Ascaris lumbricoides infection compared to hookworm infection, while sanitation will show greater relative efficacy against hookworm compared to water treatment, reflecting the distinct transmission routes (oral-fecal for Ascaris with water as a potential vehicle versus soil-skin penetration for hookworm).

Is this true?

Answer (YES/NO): NO